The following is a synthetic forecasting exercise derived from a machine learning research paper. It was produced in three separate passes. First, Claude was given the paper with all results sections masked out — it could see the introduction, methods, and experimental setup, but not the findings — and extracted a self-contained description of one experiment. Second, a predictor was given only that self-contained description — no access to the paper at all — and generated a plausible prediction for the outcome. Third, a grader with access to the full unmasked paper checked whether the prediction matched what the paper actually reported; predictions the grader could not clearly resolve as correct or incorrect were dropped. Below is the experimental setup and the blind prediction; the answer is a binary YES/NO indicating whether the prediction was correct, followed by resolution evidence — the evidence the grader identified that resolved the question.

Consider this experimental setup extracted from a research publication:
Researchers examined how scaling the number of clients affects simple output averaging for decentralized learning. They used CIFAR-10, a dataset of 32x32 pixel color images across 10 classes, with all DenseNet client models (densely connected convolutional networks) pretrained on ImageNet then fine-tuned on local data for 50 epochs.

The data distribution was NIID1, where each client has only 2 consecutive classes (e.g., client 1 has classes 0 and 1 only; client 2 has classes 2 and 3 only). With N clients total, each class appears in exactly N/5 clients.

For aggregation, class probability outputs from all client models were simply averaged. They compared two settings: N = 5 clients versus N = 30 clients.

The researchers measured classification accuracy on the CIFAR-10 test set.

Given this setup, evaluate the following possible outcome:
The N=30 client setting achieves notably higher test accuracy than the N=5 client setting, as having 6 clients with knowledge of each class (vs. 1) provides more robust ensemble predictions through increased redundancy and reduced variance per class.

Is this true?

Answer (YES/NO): YES